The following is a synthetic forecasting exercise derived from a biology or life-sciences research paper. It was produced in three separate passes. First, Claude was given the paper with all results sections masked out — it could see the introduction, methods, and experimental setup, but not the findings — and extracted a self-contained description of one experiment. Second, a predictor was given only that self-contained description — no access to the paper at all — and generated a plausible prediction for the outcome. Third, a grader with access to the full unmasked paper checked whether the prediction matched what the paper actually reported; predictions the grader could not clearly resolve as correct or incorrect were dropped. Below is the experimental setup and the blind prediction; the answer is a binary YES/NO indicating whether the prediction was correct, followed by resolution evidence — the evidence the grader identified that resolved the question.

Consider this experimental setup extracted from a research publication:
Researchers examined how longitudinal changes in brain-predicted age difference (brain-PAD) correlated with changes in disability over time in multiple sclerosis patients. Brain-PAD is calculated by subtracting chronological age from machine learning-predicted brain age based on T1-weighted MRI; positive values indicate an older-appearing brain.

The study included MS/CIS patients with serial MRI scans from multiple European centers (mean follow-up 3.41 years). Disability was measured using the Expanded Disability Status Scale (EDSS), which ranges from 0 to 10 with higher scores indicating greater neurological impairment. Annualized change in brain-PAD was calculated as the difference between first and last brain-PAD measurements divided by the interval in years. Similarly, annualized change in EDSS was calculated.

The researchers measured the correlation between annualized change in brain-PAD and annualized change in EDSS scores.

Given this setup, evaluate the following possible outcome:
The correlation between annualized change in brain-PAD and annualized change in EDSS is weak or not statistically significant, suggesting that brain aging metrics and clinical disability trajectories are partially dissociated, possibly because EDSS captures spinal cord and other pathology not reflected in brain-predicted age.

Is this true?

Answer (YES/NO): NO